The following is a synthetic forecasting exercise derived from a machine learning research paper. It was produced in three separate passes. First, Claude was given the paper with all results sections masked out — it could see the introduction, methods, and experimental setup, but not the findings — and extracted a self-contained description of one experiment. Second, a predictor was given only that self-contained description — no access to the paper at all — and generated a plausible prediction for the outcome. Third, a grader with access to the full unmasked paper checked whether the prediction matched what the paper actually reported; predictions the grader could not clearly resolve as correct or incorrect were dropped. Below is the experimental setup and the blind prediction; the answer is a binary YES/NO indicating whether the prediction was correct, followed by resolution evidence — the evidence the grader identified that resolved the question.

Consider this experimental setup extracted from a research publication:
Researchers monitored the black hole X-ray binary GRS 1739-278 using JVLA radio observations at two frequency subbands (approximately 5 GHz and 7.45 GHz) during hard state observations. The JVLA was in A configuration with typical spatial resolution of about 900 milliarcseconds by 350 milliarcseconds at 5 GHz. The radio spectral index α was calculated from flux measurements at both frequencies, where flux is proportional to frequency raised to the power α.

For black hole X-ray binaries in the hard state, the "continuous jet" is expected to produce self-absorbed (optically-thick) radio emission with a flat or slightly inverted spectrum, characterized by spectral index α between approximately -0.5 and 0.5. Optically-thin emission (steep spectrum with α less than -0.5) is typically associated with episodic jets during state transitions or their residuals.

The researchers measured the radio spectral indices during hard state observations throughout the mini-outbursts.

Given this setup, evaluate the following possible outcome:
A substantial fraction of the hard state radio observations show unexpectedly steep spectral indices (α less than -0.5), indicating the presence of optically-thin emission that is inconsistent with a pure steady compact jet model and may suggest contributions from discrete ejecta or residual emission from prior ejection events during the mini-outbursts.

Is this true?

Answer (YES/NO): NO